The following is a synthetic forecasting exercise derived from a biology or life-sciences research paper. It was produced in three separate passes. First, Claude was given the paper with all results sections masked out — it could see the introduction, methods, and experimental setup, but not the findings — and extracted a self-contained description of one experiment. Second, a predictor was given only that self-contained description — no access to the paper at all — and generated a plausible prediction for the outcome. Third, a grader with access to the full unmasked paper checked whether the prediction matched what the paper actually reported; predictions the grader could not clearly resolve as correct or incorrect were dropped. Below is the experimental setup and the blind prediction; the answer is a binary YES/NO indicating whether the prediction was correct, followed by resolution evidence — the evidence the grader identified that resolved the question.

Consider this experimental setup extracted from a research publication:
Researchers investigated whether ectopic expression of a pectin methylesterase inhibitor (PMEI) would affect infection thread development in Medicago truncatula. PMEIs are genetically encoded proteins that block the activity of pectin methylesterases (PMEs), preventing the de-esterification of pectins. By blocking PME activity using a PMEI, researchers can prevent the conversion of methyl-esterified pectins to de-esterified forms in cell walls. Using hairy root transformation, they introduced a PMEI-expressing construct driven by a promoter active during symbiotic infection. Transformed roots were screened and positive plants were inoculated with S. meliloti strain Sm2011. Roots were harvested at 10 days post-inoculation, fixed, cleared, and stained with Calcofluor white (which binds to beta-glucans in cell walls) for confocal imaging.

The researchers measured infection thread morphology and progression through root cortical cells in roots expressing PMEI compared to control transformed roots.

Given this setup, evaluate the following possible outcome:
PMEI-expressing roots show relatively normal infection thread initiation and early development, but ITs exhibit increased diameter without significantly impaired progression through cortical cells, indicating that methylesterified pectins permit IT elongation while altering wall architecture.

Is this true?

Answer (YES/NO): NO